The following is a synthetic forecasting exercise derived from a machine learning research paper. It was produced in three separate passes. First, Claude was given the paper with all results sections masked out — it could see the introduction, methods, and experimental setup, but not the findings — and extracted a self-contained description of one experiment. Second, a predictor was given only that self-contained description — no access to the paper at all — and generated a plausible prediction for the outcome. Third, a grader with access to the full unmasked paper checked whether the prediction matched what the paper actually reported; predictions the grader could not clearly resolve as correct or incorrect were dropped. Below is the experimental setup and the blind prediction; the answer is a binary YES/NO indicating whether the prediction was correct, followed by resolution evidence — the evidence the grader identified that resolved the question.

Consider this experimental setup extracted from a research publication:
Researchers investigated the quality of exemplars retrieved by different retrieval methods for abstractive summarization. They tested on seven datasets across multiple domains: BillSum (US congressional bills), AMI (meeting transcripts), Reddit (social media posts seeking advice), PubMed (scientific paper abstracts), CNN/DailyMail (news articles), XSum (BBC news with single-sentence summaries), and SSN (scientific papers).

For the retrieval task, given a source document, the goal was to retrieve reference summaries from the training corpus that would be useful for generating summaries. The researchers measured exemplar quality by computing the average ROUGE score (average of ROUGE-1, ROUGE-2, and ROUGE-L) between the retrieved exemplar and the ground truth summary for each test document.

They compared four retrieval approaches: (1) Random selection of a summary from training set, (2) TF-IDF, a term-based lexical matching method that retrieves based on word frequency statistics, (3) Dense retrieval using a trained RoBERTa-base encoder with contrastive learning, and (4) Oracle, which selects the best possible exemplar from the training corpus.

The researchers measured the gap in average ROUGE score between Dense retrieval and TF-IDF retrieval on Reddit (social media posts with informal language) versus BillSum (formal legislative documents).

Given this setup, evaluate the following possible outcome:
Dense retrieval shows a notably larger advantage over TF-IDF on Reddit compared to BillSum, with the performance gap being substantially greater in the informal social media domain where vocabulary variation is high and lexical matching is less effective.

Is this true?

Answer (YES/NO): YES